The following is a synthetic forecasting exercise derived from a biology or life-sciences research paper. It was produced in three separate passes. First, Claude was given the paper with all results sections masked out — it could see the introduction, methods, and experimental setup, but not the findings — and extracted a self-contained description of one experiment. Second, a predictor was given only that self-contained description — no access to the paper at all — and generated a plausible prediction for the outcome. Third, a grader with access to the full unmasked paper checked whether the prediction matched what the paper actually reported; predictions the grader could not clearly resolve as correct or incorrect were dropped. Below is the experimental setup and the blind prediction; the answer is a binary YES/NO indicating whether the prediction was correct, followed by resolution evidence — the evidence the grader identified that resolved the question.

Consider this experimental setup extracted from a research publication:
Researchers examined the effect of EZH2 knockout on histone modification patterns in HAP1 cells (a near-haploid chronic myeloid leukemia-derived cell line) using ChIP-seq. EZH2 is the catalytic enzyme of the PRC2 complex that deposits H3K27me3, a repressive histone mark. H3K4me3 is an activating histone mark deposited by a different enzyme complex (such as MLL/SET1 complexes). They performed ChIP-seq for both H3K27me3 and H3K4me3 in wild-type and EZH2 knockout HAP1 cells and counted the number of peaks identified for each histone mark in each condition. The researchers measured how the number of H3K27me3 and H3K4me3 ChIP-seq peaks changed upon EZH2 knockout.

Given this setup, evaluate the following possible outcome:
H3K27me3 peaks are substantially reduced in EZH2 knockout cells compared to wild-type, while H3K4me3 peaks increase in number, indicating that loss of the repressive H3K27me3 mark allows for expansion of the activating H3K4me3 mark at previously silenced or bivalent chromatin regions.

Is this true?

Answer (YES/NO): NO